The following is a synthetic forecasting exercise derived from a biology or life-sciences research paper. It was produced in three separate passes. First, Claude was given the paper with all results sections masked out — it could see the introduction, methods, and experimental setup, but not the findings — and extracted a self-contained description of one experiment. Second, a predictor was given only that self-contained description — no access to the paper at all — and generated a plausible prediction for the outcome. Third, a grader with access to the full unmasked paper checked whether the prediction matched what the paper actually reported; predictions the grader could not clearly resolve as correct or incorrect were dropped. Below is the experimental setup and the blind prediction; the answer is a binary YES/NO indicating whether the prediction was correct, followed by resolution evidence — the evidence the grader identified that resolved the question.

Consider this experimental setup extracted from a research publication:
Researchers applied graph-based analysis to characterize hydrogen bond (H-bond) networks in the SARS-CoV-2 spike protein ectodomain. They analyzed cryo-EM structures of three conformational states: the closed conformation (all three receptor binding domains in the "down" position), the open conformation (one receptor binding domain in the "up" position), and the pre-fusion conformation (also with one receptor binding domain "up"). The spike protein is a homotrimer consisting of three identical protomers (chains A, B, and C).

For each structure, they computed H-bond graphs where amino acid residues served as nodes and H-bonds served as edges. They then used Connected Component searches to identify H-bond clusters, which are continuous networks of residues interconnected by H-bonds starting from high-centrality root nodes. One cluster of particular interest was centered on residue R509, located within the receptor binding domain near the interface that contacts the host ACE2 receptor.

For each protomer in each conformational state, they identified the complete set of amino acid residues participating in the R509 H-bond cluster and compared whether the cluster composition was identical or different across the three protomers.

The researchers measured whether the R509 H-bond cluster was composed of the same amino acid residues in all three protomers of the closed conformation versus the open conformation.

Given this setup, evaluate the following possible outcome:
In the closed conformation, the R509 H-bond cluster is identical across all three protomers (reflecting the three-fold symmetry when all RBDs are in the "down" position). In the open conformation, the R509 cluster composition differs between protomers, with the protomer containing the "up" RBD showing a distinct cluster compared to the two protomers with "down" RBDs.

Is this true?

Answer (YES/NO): NO